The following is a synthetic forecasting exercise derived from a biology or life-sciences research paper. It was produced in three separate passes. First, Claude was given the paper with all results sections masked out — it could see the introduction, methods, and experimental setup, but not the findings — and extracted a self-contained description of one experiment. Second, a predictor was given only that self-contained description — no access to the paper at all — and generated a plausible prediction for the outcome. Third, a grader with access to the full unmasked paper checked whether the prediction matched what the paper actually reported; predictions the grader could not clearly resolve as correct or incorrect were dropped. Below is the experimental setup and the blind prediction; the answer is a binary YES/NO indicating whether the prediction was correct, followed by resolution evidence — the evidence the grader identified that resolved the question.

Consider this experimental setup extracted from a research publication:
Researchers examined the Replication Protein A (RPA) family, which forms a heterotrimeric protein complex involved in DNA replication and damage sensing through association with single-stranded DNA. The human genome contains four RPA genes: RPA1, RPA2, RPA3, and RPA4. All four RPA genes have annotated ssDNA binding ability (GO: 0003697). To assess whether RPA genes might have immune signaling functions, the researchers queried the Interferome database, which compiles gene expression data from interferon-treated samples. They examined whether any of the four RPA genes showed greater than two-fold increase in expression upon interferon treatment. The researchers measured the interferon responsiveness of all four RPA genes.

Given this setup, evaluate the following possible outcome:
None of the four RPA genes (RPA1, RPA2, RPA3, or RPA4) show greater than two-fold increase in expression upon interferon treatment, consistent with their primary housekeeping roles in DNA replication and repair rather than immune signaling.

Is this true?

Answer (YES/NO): YES